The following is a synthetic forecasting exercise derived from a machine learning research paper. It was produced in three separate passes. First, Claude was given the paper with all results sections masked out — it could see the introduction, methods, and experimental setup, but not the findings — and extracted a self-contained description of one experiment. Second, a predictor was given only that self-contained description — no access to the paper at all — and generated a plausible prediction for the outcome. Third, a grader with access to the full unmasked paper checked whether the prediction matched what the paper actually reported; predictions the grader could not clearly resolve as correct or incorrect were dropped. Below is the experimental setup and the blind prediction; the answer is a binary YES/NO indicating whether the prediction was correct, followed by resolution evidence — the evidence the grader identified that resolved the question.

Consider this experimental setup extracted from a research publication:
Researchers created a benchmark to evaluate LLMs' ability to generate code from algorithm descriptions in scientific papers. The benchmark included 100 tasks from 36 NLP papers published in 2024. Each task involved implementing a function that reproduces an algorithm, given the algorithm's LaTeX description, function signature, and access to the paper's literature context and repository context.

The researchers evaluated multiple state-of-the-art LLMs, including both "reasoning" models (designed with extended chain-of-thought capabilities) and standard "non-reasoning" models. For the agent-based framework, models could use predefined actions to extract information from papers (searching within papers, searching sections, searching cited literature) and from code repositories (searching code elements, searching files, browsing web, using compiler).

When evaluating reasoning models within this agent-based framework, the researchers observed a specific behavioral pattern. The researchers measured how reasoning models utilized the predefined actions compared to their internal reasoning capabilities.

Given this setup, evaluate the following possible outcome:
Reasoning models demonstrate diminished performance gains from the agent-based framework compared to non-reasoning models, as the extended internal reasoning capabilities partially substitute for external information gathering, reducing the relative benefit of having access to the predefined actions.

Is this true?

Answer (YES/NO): YES